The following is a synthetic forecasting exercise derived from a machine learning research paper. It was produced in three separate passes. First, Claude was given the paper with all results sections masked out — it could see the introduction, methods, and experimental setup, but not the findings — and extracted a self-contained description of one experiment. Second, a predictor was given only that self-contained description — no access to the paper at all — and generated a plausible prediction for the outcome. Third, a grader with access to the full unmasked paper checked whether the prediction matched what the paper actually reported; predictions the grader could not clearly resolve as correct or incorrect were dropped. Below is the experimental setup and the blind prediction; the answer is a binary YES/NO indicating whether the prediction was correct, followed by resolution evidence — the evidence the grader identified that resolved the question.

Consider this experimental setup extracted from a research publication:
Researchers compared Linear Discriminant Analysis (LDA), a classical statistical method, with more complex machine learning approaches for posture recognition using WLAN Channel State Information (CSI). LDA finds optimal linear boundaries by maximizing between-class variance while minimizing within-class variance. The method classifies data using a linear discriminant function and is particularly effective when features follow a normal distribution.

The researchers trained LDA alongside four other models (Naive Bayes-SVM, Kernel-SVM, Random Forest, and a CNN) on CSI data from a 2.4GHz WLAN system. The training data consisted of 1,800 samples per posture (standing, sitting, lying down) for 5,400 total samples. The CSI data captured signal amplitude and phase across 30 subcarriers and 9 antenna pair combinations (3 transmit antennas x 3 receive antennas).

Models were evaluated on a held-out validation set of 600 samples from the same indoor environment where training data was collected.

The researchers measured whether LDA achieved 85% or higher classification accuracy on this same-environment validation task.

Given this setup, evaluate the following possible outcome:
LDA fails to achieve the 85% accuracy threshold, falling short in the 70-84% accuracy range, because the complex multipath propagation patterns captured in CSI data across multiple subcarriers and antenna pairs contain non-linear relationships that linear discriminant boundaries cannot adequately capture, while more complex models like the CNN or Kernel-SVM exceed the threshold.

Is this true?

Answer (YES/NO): NO